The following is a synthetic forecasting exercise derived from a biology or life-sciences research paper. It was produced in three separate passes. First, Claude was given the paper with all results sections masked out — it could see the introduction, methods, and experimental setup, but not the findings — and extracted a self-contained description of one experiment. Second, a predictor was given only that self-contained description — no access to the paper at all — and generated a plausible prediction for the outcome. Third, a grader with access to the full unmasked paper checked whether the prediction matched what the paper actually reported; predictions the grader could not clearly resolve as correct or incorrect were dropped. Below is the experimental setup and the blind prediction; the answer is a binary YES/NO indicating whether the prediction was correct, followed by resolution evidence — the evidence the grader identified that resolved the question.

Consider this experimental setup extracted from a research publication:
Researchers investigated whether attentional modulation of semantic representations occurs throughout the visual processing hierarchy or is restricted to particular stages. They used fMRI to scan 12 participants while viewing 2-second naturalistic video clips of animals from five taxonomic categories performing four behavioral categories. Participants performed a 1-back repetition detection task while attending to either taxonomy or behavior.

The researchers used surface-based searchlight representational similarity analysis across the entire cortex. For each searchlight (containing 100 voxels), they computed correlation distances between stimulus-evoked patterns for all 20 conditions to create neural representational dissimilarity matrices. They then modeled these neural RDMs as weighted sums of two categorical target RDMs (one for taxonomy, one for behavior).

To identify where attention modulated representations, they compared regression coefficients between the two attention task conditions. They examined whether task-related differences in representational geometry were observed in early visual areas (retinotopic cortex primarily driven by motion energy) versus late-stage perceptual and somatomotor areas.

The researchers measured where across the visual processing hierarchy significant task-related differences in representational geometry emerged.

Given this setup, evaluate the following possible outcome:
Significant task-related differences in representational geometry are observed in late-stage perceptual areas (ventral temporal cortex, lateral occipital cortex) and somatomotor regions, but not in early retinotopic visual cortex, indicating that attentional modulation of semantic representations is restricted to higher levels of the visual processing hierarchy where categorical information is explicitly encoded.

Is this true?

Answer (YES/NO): NO